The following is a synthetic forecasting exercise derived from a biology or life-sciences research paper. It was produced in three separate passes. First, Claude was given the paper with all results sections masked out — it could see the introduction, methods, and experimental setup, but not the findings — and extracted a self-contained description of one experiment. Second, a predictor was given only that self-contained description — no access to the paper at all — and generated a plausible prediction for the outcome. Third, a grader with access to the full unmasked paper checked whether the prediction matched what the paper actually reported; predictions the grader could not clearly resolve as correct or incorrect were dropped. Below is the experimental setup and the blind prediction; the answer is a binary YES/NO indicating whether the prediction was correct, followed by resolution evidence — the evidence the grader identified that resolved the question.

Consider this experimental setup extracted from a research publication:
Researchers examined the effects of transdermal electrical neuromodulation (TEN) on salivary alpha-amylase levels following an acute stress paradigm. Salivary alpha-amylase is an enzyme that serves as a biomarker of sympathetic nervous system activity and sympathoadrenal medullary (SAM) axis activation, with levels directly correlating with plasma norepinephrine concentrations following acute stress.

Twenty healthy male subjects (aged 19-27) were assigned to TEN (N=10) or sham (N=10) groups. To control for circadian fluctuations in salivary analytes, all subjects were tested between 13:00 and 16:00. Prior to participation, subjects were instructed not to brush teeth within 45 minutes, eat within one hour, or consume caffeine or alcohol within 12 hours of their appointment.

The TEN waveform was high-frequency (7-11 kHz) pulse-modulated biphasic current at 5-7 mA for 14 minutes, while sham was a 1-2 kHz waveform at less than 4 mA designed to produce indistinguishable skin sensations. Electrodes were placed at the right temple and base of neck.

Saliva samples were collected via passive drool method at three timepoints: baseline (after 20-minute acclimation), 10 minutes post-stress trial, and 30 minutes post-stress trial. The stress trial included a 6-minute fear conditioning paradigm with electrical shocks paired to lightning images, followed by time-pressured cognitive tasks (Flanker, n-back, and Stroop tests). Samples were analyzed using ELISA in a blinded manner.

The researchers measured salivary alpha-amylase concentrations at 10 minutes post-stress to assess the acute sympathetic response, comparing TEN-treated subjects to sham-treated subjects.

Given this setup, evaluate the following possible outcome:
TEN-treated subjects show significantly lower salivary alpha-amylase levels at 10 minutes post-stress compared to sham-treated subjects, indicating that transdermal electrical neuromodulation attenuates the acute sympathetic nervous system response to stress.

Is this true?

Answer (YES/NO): NO